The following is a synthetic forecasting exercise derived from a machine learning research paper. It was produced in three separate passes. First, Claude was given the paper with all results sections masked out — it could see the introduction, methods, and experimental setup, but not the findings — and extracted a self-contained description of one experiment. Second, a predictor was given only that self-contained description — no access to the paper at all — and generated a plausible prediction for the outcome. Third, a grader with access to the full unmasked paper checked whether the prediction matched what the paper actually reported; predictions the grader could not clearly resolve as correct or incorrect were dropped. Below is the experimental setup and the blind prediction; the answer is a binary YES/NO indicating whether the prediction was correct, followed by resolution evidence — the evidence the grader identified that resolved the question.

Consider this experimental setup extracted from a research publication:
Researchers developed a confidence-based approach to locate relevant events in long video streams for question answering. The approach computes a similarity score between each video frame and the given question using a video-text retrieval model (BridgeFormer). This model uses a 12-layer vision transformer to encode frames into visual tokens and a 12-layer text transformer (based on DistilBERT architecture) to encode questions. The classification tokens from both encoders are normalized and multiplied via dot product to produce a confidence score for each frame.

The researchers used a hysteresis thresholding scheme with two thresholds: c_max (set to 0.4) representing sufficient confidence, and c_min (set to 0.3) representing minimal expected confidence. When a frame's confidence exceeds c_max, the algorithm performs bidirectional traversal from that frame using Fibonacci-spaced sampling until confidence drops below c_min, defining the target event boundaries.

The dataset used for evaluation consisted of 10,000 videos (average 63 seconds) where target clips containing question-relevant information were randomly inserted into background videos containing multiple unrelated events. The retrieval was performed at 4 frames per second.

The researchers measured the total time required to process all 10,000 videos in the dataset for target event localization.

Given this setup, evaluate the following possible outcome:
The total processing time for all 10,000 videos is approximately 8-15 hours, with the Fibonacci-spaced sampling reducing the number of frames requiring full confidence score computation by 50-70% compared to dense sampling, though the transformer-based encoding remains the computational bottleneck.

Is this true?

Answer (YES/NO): NO